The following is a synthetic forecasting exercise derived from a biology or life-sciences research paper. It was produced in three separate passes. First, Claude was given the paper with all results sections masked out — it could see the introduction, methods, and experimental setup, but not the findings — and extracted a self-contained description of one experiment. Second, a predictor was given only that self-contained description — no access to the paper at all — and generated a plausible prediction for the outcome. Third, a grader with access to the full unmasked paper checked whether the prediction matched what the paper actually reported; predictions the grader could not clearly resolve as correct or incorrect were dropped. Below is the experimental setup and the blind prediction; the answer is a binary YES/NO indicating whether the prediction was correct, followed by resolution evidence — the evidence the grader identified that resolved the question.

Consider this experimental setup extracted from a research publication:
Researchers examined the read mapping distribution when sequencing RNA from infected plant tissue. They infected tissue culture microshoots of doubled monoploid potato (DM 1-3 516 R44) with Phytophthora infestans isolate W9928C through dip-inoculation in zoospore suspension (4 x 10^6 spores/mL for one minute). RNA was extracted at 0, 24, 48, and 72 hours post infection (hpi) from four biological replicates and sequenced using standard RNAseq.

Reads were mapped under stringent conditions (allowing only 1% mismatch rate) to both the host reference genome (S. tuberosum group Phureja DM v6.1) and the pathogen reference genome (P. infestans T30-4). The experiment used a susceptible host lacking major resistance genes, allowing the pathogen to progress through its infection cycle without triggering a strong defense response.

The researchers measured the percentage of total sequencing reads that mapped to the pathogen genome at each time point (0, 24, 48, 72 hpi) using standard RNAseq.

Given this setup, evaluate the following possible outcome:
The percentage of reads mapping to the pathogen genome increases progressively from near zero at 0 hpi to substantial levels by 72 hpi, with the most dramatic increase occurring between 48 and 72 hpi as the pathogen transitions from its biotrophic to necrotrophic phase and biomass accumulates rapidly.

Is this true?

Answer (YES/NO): NO